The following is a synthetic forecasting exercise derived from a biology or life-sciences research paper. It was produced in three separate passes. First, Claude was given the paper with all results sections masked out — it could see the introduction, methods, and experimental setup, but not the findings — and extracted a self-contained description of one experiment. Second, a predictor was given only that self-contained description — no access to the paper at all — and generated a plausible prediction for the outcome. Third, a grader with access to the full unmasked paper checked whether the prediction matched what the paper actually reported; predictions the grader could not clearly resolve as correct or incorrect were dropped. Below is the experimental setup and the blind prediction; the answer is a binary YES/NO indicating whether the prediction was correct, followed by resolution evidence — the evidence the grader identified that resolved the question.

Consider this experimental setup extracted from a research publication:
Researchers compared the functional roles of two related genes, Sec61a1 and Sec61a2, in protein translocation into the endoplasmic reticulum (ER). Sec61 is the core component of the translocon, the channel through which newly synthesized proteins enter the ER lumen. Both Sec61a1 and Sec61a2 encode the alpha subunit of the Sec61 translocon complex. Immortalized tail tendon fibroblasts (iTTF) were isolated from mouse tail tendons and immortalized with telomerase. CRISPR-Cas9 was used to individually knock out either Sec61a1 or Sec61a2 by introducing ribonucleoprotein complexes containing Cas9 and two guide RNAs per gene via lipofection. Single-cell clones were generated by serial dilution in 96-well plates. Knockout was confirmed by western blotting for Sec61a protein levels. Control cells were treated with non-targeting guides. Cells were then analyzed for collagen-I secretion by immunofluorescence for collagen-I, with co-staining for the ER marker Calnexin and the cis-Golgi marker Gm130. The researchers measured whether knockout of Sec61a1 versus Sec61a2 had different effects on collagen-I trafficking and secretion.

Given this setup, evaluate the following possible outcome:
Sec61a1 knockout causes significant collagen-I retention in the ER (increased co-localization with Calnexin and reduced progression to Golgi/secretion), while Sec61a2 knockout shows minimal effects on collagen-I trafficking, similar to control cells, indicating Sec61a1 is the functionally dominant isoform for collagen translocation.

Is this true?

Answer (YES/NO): NO